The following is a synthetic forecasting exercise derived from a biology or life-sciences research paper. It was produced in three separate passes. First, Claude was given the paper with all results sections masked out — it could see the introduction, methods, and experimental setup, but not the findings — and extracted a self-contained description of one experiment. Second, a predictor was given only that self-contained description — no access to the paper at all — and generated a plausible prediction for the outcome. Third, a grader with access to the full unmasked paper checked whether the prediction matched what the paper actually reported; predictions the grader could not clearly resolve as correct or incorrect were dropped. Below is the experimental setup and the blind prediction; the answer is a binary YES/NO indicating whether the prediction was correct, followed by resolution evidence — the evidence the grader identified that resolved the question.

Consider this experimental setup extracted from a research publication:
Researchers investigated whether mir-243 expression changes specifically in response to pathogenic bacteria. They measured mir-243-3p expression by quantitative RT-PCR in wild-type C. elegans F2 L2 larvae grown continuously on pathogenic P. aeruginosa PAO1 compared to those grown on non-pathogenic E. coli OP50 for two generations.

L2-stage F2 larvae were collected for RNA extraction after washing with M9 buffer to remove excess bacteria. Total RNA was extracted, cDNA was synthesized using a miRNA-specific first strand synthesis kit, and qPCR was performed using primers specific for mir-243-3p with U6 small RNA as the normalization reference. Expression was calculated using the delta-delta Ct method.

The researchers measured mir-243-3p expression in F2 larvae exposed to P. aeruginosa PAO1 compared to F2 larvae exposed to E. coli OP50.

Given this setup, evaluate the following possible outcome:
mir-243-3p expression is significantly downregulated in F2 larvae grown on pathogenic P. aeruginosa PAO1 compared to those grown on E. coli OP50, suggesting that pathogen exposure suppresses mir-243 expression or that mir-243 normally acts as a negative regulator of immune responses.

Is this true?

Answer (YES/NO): NO